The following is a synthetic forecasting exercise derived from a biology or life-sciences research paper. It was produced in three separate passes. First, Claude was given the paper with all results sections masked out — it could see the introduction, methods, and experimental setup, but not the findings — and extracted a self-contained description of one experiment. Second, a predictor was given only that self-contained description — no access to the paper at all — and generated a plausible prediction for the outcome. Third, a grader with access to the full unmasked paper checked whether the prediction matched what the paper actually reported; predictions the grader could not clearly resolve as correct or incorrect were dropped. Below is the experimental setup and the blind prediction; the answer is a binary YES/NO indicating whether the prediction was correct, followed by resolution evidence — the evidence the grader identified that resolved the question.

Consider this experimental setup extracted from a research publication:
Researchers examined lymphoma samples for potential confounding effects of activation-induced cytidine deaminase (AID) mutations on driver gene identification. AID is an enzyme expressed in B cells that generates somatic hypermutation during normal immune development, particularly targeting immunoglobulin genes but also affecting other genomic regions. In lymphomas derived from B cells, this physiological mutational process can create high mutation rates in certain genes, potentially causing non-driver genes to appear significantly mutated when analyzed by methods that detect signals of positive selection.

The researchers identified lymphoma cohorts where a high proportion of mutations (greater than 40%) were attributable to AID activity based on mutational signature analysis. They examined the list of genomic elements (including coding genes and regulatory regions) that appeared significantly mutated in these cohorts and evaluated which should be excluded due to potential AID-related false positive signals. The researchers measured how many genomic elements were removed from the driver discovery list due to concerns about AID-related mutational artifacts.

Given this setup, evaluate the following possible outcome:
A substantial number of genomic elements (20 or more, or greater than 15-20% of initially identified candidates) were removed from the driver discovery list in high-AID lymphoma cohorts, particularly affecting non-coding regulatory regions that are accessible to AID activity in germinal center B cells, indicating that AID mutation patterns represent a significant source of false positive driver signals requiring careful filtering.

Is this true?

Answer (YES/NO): NO